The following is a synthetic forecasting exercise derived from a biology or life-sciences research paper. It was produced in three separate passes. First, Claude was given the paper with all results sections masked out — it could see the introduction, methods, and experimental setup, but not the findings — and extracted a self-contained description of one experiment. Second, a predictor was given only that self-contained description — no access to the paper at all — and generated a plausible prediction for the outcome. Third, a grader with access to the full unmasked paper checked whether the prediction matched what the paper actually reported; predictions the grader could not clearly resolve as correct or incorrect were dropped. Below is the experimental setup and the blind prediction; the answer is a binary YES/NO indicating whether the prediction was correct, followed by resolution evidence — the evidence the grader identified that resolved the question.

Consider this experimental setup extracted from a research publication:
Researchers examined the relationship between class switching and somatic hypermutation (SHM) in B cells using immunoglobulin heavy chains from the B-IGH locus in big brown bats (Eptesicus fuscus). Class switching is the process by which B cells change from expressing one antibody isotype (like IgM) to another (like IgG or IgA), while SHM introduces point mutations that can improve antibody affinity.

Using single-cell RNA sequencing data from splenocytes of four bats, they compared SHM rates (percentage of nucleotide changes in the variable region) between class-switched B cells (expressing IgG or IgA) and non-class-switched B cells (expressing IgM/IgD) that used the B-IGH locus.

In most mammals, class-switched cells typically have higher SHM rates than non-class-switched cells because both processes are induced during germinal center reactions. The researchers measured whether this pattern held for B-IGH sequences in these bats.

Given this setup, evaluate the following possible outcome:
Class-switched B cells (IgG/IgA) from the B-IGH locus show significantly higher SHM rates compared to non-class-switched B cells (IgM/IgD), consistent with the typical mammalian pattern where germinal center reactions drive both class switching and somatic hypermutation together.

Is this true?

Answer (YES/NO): NO